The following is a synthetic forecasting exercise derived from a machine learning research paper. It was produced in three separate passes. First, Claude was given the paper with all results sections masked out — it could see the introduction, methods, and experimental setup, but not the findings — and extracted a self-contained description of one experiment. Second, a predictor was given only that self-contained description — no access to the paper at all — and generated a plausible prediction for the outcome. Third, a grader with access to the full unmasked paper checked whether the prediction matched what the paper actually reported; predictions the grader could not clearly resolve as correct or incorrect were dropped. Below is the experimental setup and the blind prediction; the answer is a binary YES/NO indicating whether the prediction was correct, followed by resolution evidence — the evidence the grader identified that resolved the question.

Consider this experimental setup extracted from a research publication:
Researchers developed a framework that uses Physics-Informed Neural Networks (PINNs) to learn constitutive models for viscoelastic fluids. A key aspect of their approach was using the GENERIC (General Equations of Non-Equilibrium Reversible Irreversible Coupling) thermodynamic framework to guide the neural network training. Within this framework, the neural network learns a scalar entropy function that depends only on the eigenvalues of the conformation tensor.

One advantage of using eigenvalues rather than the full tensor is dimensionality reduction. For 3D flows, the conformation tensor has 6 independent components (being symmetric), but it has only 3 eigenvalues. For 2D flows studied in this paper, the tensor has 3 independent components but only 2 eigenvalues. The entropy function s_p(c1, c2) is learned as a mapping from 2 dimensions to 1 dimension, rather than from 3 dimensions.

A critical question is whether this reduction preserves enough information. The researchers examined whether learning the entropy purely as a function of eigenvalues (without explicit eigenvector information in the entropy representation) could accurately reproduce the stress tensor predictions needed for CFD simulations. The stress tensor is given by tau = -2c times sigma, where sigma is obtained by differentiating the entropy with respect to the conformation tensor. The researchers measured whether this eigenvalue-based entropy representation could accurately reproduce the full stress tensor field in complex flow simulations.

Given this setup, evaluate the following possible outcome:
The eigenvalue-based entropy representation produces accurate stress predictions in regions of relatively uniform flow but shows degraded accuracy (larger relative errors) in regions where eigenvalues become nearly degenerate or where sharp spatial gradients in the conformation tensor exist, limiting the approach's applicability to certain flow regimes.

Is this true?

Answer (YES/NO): NO